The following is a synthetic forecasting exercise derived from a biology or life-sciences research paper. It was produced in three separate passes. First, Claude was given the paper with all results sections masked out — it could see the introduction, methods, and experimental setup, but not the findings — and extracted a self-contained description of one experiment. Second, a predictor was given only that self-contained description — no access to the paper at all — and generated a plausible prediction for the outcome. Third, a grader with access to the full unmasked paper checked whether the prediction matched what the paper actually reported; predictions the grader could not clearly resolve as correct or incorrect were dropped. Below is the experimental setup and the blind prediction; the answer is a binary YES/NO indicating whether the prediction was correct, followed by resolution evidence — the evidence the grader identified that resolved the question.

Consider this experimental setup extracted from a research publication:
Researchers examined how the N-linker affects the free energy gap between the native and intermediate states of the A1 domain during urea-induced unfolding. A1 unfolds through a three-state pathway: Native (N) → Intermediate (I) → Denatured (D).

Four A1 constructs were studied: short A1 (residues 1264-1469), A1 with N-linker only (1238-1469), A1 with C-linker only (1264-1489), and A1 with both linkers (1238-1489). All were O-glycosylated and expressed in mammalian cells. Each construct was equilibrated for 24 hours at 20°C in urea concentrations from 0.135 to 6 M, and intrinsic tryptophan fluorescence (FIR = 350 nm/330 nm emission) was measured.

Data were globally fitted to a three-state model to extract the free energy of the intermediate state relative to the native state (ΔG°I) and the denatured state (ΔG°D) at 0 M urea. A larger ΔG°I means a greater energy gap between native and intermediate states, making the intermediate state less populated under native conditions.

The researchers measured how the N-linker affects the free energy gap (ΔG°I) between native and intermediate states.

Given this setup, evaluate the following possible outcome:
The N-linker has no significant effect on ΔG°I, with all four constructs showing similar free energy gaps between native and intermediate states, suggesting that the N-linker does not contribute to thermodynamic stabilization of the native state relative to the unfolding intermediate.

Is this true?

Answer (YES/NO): NO